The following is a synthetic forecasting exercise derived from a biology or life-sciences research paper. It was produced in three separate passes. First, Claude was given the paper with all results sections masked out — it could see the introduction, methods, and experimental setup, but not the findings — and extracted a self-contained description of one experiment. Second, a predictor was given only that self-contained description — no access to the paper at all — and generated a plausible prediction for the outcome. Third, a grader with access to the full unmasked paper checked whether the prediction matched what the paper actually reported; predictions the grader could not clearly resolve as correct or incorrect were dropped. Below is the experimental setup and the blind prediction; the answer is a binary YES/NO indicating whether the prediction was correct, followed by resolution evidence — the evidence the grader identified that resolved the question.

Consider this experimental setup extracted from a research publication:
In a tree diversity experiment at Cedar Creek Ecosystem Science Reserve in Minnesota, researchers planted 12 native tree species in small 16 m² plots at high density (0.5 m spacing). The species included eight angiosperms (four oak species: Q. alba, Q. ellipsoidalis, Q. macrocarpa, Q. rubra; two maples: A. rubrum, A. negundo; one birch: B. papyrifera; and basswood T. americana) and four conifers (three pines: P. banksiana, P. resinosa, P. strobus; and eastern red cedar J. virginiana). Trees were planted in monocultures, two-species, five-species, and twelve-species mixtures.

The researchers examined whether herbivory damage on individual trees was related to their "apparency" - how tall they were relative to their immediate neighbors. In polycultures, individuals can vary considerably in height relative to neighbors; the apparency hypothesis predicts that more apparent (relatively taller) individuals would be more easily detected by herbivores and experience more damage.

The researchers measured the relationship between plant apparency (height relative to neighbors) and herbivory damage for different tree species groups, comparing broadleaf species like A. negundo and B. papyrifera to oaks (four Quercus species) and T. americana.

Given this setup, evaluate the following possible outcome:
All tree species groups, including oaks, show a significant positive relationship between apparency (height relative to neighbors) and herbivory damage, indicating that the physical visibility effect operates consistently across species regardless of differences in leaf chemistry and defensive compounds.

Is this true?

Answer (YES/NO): NO